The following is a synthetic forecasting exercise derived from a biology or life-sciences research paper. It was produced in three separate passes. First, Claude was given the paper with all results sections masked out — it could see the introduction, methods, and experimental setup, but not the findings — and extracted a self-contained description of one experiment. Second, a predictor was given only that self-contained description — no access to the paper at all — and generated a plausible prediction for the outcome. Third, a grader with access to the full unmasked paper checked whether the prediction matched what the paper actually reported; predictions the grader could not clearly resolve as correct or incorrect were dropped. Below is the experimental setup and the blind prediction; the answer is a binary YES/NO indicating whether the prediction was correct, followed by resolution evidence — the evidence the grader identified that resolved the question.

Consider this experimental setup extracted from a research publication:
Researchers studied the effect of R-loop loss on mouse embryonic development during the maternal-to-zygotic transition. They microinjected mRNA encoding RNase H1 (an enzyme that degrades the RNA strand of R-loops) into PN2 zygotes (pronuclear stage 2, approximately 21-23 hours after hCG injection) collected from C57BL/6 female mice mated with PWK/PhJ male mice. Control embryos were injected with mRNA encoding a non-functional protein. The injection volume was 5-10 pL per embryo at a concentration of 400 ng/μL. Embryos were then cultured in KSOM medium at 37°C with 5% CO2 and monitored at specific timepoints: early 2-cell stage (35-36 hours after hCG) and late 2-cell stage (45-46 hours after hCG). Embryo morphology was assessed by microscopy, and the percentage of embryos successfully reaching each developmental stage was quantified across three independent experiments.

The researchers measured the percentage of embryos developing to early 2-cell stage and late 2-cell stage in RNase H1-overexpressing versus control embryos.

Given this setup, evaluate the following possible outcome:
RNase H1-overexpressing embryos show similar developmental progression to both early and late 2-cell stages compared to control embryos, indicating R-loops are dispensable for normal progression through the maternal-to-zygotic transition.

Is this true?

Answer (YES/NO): NO